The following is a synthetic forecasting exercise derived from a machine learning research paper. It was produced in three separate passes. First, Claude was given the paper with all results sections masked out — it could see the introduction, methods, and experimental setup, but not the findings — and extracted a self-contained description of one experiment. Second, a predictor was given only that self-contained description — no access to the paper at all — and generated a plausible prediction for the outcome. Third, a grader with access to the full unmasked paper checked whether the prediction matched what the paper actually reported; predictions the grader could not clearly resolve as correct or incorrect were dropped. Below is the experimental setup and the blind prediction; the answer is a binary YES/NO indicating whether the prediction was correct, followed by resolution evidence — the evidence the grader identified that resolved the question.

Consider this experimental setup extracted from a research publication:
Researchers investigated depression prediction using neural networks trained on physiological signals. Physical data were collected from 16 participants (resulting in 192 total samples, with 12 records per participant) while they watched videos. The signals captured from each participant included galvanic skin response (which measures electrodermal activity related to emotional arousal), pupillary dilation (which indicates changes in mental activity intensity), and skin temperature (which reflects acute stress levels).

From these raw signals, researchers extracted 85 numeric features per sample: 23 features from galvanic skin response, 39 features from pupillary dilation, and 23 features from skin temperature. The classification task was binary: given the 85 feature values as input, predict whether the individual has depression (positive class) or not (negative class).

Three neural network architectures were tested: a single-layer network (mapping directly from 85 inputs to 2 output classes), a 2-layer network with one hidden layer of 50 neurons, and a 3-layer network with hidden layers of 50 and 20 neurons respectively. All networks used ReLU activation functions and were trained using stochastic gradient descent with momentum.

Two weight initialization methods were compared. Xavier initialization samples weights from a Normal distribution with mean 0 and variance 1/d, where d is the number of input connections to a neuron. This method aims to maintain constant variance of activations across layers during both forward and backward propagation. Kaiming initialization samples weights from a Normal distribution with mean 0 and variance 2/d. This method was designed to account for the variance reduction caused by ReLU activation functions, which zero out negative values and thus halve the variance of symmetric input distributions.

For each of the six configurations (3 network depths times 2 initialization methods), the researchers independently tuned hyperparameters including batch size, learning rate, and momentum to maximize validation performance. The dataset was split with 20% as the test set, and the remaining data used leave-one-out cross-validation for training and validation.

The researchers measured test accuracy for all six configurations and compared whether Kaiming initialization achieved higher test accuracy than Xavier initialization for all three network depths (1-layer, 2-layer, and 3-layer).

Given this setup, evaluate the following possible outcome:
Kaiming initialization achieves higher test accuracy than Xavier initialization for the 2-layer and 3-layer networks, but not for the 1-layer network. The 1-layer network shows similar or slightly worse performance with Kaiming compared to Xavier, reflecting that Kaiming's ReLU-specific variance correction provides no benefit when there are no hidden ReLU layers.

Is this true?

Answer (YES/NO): NO